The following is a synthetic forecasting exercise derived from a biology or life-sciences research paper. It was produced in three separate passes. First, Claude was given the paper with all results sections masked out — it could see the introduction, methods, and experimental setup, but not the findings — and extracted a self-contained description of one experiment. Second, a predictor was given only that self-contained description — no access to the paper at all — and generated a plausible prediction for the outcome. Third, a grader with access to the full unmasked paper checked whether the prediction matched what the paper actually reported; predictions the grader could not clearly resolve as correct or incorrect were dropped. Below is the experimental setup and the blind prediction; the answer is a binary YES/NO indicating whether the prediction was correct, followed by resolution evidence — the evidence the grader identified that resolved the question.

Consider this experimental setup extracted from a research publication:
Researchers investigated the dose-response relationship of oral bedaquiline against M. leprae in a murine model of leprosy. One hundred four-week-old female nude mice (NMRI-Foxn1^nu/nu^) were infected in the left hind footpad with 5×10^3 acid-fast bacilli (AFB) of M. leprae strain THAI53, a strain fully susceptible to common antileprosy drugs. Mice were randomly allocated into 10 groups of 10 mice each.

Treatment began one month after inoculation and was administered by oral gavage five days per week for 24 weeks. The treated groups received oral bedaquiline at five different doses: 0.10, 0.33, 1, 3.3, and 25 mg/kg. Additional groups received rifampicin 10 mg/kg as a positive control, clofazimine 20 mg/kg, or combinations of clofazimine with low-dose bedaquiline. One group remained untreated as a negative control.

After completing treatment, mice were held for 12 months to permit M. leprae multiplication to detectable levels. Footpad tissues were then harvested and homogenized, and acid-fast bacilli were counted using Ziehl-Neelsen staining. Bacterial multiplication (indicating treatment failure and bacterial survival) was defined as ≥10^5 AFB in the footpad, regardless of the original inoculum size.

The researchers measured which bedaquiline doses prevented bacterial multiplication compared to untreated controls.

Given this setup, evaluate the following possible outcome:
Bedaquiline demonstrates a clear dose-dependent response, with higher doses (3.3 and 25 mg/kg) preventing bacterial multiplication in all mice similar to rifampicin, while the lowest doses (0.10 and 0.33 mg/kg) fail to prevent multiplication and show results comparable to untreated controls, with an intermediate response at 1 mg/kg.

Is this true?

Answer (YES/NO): NO